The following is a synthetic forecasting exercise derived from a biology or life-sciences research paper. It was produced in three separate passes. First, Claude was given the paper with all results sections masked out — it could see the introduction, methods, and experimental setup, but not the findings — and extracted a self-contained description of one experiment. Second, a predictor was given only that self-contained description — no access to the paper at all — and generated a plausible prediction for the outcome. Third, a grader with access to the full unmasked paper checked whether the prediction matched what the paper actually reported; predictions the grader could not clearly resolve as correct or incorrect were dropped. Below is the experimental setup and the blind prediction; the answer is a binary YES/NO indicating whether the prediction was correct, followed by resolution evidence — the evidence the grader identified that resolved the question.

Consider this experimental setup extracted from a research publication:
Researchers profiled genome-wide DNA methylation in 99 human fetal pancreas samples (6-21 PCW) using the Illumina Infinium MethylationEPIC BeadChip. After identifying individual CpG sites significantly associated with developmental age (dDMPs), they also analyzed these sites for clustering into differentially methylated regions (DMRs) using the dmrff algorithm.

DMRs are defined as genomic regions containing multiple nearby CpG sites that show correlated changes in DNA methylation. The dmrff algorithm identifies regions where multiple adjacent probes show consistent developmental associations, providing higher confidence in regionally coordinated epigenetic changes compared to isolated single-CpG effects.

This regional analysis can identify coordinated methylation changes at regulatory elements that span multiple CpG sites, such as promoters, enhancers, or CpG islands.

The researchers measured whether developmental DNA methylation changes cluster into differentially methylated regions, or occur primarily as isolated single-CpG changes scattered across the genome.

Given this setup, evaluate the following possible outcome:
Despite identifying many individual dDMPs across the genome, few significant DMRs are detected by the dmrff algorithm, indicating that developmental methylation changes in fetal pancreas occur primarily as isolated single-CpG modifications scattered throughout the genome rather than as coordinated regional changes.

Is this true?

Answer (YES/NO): NO